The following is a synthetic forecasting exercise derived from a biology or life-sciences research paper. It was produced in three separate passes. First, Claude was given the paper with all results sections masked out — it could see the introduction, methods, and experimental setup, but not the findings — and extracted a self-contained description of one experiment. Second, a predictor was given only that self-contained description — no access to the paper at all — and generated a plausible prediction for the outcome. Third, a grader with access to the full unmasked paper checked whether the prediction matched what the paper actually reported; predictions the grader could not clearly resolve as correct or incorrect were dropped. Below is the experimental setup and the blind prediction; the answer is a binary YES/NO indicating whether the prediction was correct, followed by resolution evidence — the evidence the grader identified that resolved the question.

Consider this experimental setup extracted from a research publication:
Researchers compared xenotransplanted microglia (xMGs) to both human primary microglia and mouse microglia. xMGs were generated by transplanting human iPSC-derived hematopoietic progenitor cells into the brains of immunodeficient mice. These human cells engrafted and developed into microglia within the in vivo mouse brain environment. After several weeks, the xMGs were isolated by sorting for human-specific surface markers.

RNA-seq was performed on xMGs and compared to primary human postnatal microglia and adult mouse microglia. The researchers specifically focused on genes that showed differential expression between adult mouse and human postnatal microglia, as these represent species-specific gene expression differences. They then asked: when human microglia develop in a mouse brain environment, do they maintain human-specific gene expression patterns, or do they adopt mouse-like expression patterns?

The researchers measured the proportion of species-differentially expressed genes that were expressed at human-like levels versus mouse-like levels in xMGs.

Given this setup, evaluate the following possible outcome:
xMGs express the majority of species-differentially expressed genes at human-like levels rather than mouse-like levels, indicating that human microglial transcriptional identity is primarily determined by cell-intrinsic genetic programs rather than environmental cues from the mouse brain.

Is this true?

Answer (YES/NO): YES